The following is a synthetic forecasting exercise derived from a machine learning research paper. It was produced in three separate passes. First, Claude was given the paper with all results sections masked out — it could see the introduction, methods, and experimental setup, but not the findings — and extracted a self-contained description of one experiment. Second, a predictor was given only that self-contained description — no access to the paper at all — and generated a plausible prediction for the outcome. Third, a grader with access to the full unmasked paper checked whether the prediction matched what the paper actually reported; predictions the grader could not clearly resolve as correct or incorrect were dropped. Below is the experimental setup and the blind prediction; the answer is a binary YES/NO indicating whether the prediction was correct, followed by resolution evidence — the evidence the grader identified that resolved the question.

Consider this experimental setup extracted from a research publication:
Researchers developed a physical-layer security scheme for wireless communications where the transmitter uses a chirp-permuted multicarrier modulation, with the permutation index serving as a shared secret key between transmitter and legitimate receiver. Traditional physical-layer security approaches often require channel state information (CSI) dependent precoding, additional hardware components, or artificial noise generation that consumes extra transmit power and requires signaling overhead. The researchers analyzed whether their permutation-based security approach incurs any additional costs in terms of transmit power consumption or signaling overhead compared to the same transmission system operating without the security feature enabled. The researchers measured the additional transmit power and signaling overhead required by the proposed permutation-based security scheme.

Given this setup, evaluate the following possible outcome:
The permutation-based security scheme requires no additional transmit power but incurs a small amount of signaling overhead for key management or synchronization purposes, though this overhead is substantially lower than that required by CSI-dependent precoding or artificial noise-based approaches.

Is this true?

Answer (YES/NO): NO